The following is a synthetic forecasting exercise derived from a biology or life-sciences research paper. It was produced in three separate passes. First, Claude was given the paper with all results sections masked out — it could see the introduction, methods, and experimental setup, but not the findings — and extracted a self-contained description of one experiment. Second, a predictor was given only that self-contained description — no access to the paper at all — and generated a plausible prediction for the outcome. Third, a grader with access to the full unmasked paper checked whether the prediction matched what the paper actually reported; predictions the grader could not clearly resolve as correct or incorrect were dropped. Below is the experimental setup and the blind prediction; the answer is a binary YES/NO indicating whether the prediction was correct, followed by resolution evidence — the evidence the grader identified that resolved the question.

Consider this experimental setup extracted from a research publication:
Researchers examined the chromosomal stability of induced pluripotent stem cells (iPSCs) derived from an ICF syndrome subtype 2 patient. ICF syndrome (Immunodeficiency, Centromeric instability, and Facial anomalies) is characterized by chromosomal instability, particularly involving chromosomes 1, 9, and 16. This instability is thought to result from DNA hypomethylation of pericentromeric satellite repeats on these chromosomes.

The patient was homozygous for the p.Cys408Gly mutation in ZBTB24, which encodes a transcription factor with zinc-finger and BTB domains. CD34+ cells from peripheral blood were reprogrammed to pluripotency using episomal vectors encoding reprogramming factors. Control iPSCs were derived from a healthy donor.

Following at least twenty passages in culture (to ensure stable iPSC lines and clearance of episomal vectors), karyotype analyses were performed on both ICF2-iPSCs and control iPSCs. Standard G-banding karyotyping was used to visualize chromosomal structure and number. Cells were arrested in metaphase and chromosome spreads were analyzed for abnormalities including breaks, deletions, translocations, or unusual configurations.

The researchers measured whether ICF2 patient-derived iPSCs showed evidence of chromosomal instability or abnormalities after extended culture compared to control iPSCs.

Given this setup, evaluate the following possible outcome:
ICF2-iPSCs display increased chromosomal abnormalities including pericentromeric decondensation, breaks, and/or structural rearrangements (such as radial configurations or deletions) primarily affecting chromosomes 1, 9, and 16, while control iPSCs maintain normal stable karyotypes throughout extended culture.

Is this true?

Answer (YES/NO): NO